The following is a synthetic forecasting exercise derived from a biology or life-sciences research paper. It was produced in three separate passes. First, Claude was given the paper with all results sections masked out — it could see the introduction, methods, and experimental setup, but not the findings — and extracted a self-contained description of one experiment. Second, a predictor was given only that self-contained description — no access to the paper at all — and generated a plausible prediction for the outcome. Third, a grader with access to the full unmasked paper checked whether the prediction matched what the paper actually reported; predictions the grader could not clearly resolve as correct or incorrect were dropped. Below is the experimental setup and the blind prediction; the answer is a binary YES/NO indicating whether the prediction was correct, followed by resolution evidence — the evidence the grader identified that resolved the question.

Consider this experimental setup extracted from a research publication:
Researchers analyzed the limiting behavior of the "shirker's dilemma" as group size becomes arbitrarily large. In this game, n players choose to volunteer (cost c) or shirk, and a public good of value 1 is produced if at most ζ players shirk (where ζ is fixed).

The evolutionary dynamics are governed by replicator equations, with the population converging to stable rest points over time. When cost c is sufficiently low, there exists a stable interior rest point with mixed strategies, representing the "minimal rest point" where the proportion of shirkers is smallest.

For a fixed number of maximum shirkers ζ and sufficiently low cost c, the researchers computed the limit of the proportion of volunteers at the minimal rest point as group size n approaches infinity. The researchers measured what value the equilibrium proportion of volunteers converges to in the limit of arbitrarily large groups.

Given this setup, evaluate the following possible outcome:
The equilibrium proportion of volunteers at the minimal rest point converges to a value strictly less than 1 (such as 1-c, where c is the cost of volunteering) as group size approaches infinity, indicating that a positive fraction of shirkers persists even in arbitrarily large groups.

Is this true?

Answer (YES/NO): NO